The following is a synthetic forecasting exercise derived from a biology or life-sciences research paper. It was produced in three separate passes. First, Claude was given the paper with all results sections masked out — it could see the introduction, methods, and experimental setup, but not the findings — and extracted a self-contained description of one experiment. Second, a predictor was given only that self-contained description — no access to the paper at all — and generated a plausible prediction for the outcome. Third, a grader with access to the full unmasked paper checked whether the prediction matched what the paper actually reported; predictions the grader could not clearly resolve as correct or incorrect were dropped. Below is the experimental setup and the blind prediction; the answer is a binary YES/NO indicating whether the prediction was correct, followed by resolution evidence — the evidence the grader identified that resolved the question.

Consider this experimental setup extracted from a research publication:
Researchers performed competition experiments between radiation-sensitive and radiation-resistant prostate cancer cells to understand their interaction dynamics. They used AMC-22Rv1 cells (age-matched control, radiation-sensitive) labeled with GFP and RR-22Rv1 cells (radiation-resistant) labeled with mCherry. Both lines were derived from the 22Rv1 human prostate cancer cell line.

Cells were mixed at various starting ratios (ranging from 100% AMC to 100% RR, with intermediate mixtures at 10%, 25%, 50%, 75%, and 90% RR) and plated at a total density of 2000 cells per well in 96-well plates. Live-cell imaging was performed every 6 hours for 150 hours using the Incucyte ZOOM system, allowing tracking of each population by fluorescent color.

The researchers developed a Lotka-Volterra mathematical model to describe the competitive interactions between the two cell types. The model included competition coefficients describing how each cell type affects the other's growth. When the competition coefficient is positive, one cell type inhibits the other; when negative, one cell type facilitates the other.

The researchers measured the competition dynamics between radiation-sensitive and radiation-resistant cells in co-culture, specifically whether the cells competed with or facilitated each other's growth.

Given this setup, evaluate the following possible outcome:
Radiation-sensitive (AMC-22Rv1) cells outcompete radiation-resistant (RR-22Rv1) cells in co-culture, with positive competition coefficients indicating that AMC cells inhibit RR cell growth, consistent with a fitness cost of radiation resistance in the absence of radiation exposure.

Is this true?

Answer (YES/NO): NO